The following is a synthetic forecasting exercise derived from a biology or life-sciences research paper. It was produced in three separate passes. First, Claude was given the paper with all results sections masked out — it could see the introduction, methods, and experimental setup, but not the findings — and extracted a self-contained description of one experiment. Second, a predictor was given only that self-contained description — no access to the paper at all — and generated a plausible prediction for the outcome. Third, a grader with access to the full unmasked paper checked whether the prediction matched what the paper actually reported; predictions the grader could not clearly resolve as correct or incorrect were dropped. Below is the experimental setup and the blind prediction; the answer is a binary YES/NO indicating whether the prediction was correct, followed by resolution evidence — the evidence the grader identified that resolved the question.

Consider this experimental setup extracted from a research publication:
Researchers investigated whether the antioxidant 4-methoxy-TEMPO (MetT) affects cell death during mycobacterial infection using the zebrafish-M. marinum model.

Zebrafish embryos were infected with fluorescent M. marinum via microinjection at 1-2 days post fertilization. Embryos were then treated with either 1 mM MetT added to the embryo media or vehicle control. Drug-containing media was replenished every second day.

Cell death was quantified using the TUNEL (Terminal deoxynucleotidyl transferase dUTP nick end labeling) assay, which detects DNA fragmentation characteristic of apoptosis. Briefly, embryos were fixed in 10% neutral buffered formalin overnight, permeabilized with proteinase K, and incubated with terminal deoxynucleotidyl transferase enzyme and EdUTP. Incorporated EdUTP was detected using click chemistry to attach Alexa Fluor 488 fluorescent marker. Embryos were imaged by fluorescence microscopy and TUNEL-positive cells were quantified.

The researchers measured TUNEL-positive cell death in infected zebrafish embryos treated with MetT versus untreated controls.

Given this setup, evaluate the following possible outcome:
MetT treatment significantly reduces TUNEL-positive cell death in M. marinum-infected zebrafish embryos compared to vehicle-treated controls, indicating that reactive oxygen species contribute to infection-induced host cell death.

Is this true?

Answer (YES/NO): YES